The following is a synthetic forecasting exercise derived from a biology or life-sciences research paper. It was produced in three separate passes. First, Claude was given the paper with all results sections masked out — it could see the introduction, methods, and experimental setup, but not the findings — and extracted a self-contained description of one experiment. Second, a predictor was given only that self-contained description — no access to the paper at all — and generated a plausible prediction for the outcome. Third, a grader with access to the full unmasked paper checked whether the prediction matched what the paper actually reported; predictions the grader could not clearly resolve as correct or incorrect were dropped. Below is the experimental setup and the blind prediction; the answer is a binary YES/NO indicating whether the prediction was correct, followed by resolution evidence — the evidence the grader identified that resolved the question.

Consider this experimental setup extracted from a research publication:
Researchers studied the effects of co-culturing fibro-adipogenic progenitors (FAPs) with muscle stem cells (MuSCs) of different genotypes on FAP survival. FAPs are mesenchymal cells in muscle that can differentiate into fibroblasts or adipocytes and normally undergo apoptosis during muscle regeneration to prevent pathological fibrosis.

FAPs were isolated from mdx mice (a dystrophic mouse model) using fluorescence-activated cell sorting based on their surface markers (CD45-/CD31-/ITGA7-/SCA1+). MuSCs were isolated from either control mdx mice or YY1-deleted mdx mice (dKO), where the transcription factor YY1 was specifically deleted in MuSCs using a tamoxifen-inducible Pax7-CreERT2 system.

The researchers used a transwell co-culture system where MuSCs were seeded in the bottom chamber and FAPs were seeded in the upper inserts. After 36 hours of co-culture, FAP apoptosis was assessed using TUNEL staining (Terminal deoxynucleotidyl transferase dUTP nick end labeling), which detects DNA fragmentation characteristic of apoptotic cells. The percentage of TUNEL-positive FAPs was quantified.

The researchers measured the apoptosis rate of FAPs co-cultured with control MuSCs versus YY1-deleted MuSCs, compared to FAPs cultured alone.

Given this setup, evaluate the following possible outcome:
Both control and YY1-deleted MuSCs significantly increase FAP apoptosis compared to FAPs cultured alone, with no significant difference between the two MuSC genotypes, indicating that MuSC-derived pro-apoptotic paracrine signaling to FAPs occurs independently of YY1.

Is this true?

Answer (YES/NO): NO